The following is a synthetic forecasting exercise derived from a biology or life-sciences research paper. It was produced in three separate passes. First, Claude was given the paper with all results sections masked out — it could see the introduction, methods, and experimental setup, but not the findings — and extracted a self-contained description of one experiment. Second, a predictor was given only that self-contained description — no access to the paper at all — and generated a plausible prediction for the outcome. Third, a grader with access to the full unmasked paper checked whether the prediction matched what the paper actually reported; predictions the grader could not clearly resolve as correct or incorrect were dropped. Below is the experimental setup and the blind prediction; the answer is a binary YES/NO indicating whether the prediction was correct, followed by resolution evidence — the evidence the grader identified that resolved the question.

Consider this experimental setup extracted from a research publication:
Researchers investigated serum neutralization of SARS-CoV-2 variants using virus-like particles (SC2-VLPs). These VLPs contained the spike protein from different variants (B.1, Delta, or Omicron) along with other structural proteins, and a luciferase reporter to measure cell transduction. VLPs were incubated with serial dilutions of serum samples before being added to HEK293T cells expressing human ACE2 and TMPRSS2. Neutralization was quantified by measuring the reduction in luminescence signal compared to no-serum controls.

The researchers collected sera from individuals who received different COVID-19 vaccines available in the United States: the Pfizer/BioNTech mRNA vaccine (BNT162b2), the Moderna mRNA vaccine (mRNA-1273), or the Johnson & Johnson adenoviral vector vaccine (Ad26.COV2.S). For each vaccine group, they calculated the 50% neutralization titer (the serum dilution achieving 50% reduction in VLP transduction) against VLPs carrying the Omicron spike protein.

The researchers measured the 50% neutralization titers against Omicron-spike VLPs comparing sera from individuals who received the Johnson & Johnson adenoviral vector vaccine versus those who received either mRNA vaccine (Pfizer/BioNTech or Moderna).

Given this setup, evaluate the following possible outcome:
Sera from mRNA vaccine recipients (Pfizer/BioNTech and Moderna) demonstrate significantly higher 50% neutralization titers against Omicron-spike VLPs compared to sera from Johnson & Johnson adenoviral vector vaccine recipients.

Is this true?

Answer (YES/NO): YES